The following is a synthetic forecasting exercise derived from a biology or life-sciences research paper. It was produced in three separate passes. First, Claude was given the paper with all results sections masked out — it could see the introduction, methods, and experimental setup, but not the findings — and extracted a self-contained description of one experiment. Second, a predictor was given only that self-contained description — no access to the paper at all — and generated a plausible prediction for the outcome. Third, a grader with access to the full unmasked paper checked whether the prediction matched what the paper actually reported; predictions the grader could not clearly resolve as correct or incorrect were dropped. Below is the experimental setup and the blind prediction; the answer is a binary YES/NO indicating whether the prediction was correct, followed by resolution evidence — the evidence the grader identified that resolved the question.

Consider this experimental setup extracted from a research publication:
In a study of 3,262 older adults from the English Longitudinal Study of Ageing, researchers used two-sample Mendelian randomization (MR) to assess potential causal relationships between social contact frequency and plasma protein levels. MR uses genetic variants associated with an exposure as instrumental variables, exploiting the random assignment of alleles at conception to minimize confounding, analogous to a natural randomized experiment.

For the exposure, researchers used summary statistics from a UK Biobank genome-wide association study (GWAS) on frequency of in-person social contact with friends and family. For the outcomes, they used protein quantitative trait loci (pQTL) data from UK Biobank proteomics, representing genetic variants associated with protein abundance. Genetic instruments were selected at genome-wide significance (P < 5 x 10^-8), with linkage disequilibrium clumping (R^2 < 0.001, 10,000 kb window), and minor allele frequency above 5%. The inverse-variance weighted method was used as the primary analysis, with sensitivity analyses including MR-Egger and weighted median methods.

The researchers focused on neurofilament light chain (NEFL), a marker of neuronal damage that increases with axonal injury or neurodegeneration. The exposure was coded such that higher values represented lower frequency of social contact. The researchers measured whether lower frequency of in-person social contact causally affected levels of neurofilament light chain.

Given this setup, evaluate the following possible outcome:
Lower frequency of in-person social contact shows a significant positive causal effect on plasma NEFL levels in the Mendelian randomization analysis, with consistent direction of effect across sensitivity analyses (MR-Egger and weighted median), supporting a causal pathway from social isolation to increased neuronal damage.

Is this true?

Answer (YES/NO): NO